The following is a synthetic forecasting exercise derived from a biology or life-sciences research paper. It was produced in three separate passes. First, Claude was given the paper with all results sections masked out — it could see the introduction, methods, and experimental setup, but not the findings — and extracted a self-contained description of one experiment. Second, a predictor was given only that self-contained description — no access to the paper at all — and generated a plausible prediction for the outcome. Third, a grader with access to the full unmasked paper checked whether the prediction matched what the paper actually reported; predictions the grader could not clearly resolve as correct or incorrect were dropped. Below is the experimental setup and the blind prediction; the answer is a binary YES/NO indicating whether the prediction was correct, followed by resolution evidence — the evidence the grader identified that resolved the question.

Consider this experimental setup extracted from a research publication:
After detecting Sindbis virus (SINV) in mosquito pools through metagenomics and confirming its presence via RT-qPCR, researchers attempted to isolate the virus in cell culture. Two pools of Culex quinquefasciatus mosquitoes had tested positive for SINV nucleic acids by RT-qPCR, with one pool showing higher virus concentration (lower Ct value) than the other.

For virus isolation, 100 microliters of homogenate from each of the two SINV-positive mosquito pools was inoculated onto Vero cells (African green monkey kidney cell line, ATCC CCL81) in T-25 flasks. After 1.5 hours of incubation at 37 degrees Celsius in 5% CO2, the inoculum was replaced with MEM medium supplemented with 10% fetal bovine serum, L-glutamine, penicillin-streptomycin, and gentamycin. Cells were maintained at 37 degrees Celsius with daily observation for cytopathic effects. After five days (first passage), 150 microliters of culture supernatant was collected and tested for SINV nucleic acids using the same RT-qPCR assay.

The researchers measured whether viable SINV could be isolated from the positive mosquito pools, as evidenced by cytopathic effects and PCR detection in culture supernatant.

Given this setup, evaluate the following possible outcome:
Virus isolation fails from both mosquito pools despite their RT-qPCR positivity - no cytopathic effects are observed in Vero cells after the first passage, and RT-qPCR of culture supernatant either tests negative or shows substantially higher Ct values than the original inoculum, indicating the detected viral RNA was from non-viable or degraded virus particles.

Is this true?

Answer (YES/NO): NO